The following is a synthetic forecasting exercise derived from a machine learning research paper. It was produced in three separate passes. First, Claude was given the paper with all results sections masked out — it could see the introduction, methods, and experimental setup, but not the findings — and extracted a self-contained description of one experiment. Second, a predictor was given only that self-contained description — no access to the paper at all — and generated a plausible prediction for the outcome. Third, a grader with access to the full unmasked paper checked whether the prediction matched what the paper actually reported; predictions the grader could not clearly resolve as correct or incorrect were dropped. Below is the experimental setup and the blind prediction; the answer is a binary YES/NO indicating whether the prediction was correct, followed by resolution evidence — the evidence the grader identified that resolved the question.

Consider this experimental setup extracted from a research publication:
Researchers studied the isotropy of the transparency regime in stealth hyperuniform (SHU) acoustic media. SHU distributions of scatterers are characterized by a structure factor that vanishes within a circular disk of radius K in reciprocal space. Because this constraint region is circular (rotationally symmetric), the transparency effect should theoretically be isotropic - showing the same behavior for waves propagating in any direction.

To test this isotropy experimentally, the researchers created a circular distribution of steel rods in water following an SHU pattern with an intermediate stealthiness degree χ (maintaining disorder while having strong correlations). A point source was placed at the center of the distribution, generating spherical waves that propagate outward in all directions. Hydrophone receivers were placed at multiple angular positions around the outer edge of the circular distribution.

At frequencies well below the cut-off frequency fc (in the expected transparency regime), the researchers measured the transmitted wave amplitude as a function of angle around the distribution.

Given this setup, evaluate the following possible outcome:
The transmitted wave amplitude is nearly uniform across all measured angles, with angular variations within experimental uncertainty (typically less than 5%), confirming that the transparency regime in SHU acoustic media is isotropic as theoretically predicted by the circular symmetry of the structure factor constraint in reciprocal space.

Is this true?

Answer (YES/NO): YES